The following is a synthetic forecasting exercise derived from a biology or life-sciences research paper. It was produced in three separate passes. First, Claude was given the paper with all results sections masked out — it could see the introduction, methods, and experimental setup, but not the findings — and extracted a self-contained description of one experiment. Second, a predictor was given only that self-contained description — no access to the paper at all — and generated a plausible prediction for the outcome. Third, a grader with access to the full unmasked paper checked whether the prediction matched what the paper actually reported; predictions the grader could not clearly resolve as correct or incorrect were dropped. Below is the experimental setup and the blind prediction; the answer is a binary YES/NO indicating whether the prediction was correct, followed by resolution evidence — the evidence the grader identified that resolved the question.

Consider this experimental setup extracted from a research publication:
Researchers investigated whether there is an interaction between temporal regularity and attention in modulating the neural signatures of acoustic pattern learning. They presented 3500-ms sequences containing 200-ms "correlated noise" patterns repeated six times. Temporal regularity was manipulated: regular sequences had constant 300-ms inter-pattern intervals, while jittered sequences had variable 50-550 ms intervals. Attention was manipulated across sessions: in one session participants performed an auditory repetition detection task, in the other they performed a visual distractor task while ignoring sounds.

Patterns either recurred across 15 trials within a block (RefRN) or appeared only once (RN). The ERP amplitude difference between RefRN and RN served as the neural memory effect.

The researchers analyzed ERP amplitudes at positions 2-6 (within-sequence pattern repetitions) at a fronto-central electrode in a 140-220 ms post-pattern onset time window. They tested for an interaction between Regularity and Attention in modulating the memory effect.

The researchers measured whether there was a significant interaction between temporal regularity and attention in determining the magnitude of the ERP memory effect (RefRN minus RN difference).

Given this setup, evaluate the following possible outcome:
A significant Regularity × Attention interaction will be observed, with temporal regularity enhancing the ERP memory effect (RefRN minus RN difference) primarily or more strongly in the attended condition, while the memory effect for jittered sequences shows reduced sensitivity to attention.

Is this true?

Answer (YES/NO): NO